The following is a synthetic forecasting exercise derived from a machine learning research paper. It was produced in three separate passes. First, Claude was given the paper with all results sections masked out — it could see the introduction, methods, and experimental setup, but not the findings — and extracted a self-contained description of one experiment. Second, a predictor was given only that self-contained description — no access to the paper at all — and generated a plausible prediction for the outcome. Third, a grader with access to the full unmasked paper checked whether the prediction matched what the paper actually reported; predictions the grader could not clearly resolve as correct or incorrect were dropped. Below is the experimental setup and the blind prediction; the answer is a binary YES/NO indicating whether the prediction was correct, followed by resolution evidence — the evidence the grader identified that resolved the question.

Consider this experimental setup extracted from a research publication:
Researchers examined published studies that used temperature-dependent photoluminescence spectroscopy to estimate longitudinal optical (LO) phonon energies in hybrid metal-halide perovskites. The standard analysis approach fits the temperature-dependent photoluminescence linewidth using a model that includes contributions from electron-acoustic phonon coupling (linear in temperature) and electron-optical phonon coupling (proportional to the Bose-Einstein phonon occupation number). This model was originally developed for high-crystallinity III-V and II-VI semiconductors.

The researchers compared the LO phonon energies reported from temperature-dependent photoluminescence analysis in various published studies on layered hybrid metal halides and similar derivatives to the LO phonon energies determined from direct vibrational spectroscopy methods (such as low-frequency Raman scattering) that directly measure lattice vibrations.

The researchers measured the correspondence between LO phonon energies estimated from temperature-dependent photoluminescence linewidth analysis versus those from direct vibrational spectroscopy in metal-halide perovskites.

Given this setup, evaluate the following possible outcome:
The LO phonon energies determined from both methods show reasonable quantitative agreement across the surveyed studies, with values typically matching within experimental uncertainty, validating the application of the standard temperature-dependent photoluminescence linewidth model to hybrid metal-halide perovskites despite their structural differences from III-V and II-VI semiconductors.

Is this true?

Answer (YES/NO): NO